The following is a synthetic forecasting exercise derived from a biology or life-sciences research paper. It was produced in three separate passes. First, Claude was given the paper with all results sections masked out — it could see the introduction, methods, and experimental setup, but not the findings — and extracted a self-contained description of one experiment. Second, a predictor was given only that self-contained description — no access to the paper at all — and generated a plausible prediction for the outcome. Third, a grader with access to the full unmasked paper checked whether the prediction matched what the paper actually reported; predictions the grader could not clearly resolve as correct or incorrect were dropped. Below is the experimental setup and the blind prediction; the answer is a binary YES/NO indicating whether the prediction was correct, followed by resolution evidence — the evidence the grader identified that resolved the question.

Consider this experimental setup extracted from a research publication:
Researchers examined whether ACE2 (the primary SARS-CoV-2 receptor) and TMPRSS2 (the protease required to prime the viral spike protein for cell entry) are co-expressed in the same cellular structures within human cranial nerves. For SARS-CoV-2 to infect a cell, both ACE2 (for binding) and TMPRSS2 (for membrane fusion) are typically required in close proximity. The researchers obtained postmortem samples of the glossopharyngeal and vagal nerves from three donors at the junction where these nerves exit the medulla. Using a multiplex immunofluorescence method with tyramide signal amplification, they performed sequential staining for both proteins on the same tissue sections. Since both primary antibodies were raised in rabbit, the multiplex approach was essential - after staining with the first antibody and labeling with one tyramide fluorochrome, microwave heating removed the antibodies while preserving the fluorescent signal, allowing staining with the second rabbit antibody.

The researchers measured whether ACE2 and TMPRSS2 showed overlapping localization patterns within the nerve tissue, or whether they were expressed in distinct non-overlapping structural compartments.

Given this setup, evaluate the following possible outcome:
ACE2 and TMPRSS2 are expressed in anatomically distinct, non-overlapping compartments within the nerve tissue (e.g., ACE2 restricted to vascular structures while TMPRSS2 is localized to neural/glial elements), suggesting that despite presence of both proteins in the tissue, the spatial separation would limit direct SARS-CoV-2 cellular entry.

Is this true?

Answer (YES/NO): NO